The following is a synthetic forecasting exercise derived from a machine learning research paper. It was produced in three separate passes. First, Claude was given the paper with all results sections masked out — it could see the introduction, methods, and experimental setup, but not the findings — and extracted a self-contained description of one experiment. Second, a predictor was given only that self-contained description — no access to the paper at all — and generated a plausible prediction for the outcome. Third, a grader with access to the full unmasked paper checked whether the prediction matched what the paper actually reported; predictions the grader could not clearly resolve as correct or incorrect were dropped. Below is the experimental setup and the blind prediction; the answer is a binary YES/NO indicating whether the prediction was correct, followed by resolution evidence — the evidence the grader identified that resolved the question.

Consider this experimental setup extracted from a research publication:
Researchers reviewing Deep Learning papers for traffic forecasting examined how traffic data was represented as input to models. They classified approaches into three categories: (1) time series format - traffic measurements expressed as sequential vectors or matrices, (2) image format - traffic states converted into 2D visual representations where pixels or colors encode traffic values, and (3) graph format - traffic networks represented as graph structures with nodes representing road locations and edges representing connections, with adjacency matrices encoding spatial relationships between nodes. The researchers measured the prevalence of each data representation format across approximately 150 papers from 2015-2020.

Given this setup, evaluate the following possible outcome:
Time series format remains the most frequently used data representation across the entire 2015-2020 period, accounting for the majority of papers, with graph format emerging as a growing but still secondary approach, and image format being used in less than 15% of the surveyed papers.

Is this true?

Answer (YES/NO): YES